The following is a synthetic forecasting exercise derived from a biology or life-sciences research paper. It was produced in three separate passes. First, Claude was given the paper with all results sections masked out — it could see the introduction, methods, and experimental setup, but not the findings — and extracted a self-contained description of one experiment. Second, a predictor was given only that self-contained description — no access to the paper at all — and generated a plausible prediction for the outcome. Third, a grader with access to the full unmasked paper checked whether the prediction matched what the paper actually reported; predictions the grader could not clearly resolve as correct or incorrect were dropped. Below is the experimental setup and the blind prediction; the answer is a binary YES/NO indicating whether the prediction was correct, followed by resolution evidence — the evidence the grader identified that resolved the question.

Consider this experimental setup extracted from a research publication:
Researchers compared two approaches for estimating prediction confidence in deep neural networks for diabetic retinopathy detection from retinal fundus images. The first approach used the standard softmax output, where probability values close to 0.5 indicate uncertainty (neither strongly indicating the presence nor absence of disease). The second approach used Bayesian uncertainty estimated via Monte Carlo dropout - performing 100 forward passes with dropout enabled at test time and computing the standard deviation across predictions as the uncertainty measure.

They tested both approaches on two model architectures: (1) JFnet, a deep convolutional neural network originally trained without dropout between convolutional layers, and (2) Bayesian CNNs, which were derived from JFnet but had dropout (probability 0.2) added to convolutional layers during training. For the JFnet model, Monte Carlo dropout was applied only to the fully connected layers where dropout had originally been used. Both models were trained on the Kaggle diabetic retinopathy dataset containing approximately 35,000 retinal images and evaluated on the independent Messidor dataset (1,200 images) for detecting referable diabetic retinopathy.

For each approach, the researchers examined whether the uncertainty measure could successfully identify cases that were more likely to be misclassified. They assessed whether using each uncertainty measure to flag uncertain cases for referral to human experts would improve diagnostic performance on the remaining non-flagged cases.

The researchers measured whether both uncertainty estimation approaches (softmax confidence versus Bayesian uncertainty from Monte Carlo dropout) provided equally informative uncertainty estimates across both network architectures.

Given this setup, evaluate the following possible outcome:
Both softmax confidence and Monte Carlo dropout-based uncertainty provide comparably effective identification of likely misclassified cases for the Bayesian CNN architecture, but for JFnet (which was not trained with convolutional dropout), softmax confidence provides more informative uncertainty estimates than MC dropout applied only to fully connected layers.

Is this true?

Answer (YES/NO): NO